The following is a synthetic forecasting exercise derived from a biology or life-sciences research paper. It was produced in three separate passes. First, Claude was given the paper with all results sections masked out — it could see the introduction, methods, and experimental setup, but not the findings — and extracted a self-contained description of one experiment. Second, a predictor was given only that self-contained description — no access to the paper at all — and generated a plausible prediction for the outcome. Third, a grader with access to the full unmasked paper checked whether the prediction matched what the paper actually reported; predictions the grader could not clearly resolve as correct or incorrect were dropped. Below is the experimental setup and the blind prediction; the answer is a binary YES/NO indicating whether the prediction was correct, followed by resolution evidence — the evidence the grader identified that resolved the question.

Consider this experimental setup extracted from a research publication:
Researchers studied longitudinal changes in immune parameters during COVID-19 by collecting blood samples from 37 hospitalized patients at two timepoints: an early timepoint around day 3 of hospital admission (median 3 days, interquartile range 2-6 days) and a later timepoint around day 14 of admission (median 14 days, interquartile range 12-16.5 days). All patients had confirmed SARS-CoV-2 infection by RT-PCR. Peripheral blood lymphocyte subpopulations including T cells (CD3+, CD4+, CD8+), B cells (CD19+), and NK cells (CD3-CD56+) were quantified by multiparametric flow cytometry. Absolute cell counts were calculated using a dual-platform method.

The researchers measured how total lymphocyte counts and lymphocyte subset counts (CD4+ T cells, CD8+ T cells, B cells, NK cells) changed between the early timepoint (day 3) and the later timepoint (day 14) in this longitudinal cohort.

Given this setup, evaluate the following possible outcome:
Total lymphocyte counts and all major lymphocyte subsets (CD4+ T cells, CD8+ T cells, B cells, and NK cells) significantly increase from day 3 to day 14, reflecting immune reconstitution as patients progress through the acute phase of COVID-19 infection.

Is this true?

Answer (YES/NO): NO